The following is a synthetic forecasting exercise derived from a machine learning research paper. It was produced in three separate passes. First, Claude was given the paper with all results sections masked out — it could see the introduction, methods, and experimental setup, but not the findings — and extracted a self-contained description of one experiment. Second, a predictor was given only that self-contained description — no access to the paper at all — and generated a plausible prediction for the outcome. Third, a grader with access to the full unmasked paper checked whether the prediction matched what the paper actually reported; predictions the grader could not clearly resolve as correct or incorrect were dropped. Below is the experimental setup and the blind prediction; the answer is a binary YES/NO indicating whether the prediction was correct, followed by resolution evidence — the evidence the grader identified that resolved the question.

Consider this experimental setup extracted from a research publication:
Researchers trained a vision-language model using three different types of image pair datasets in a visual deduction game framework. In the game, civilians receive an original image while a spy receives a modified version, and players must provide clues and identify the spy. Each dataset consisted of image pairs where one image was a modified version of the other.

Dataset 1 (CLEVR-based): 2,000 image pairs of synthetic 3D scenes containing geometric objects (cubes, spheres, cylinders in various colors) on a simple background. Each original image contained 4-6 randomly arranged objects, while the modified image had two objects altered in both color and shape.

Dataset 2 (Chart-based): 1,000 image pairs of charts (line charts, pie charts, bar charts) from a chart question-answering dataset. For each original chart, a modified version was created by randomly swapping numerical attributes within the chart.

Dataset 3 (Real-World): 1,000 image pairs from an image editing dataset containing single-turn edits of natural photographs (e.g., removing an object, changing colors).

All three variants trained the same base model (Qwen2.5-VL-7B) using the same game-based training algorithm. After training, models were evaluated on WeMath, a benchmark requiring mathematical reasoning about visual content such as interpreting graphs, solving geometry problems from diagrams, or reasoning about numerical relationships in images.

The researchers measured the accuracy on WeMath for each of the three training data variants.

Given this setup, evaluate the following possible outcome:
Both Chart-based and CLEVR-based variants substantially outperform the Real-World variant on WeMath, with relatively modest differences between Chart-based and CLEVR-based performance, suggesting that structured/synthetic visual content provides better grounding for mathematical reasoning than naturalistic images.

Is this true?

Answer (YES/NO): NO